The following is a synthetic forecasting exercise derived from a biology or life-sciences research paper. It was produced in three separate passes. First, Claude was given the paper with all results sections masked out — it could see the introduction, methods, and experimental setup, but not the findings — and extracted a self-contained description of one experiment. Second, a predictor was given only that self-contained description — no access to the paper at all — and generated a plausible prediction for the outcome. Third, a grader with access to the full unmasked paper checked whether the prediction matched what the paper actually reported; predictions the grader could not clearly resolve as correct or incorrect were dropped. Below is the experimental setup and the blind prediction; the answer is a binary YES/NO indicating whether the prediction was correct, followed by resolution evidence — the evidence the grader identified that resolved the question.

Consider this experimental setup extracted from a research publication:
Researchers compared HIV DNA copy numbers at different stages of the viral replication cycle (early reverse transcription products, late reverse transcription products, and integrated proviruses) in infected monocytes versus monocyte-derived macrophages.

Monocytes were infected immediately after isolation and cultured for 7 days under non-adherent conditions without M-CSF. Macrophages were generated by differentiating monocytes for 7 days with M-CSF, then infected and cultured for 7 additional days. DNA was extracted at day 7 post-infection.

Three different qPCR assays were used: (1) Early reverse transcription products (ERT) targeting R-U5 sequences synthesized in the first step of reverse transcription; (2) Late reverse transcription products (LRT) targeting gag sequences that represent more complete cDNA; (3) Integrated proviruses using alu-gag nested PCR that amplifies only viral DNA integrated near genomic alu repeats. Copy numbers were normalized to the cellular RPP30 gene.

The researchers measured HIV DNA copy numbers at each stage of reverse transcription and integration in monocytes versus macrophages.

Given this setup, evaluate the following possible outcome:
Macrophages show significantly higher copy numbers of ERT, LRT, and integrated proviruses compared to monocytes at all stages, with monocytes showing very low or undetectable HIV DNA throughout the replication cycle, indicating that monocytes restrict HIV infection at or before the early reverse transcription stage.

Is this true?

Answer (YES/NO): NO